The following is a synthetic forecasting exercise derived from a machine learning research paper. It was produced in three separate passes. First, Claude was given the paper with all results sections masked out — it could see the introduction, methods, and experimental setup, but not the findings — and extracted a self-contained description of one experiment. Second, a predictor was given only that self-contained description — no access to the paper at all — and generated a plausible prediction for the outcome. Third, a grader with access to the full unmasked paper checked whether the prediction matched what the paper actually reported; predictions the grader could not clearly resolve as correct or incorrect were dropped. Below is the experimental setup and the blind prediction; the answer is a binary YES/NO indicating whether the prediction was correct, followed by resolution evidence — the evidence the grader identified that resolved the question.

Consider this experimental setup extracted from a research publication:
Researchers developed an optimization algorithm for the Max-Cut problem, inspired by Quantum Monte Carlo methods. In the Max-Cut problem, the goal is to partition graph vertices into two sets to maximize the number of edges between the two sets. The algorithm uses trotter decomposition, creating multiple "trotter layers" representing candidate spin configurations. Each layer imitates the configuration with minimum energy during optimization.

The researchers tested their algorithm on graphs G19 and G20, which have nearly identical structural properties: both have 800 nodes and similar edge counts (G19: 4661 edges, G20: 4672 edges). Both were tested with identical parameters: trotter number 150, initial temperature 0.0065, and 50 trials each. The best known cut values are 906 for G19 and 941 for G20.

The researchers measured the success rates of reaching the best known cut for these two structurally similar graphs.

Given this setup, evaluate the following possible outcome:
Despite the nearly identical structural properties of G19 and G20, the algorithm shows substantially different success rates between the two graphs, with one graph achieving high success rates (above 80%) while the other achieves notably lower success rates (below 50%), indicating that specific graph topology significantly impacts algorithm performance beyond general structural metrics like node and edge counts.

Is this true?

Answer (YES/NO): YES